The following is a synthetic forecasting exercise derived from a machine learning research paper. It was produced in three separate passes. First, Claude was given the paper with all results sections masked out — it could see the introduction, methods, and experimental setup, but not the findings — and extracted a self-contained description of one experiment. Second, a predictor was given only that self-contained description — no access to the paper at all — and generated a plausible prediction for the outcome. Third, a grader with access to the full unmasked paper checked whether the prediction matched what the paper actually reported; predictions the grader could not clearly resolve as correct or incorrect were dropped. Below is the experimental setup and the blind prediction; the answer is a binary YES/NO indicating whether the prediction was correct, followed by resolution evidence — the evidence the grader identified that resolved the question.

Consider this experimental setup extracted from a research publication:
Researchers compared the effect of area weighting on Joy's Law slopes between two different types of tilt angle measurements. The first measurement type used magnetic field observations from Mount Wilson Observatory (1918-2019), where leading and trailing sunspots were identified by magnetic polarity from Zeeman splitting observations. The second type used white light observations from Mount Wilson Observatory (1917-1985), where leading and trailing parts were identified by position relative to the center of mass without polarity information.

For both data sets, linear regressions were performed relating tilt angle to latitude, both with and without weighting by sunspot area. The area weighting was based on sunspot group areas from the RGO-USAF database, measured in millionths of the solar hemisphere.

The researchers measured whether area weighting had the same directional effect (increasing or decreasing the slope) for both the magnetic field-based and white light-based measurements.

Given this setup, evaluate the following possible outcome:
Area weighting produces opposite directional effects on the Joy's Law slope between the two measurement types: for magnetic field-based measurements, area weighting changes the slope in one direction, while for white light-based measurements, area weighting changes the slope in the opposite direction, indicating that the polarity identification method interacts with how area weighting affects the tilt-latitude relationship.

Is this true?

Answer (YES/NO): YES